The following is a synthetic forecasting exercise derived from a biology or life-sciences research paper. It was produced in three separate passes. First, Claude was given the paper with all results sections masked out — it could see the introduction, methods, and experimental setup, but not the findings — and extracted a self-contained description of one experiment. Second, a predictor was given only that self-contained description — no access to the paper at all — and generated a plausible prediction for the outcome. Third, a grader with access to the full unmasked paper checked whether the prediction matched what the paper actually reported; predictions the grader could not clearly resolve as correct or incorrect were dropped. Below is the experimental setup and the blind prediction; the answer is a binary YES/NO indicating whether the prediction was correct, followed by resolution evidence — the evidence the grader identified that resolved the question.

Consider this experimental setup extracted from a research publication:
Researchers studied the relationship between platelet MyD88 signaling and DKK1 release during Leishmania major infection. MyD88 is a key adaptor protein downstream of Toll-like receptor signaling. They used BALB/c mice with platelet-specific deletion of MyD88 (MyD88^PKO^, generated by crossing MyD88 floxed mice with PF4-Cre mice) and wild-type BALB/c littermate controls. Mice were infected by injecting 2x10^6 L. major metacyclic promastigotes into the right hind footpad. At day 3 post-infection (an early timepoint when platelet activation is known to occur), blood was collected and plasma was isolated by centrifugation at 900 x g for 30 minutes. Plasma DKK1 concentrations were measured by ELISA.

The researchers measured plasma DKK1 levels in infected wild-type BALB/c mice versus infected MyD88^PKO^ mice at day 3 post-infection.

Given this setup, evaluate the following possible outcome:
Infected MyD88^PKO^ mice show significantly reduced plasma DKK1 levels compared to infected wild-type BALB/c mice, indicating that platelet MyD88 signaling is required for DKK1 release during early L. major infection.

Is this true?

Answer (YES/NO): YES